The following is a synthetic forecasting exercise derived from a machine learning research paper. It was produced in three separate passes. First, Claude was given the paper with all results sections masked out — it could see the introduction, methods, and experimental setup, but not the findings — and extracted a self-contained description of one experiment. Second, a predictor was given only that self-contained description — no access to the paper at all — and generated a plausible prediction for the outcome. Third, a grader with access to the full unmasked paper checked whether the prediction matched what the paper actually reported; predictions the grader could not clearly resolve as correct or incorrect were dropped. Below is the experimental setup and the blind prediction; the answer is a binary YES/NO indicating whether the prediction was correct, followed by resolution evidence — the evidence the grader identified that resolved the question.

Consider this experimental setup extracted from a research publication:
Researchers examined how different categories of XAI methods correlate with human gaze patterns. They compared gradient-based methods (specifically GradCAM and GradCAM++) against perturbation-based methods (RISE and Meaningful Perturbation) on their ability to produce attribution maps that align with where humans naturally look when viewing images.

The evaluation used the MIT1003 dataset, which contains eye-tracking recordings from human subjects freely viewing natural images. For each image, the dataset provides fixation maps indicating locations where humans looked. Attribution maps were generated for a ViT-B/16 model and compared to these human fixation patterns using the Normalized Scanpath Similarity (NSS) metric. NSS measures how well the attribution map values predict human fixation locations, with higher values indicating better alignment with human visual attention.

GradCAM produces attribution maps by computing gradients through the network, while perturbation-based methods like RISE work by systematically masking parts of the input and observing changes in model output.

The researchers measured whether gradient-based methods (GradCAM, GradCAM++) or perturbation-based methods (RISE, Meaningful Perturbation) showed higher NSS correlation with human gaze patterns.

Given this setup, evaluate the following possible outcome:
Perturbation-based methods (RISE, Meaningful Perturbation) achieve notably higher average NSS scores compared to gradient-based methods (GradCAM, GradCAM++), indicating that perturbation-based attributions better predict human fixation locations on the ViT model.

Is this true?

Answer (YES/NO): YES